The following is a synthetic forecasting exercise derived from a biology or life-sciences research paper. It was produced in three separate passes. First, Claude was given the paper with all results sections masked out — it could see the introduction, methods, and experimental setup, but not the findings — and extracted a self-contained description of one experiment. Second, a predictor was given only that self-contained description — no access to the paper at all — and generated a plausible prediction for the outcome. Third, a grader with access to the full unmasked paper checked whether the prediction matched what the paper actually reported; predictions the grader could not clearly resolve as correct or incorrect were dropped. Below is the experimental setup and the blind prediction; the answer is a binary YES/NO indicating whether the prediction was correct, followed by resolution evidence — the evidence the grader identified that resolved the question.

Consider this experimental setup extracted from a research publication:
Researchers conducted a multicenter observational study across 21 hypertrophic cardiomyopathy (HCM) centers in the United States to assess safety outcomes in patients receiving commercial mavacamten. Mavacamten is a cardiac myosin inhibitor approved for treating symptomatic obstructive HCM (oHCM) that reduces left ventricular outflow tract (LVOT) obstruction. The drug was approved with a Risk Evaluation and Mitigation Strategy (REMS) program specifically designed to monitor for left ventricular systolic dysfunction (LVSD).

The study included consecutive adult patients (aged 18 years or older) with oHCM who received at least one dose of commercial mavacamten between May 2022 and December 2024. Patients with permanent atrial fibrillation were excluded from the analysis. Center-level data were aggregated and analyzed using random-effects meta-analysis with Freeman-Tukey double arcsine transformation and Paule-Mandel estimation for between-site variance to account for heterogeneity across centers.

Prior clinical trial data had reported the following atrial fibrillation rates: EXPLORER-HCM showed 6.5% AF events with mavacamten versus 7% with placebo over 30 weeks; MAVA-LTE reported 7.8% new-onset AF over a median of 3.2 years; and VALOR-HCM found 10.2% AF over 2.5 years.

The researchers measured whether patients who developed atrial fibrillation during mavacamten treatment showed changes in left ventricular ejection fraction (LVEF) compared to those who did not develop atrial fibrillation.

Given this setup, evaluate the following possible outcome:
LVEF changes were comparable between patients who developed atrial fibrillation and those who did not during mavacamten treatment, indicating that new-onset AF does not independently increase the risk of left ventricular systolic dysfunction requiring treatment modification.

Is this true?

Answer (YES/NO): NO